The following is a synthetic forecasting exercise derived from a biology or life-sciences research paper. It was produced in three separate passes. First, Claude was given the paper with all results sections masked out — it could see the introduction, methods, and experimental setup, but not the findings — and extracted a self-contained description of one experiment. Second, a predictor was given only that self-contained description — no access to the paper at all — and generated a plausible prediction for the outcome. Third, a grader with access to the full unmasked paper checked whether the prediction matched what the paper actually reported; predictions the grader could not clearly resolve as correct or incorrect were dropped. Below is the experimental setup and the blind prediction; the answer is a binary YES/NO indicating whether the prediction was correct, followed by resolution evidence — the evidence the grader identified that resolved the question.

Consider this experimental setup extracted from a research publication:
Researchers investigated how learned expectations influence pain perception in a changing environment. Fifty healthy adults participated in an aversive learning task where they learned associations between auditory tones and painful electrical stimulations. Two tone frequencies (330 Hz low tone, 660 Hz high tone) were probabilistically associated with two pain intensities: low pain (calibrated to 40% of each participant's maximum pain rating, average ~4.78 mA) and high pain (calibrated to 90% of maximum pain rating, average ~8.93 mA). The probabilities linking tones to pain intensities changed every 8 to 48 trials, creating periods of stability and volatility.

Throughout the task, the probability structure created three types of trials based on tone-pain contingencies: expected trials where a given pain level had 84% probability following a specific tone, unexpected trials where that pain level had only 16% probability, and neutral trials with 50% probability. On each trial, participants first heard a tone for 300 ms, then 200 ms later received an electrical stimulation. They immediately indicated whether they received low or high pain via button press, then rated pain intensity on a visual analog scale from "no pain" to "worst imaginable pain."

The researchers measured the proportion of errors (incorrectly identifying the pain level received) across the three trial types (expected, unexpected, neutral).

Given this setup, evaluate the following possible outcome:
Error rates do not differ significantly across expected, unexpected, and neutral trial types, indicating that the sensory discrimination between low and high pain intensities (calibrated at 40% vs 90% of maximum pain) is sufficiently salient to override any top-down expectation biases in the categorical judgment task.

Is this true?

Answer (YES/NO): NO